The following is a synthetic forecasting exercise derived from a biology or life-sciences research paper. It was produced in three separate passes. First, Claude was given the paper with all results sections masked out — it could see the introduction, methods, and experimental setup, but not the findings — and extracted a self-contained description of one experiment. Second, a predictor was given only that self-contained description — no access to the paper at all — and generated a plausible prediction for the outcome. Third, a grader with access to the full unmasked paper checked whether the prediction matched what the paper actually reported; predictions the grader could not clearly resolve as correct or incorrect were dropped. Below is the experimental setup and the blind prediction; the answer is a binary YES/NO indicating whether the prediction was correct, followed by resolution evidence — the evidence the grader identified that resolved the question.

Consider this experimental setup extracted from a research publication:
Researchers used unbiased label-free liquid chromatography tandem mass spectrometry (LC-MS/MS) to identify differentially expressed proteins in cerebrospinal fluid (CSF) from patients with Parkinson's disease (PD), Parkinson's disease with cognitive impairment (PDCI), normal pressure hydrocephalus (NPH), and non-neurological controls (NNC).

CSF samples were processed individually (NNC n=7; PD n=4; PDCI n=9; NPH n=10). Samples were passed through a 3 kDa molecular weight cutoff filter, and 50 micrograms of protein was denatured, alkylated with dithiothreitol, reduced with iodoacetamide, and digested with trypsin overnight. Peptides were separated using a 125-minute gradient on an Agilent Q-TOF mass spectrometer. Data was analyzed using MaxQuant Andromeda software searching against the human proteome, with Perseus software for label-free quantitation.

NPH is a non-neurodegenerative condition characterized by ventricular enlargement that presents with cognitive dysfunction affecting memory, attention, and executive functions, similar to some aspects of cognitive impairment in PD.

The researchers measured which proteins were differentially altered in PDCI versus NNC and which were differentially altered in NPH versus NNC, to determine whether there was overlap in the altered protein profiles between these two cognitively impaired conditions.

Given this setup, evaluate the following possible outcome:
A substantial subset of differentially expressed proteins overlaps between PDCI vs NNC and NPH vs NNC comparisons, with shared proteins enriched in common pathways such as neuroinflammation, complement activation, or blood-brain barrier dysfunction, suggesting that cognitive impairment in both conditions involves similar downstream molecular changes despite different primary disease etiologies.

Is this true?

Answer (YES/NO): YES